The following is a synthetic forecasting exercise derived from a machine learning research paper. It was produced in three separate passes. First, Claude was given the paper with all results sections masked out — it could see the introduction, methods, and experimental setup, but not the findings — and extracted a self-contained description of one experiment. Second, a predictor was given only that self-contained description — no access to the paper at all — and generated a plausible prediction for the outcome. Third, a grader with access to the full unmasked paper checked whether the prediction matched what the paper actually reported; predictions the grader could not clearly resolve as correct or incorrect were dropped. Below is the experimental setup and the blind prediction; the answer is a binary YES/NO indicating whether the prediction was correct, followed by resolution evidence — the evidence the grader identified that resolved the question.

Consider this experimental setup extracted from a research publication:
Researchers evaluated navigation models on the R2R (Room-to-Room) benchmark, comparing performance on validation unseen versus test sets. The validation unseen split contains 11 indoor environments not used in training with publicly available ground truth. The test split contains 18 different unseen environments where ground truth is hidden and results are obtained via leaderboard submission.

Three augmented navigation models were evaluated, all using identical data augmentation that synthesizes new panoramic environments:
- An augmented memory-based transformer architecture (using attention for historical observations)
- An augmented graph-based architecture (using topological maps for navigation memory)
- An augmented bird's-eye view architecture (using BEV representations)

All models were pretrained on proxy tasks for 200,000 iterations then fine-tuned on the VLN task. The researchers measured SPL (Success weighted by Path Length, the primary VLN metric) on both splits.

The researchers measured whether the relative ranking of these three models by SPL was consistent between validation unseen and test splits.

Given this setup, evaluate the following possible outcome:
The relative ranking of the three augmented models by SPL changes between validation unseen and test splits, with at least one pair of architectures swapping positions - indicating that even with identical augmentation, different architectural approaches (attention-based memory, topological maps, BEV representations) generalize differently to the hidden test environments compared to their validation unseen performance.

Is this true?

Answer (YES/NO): NO